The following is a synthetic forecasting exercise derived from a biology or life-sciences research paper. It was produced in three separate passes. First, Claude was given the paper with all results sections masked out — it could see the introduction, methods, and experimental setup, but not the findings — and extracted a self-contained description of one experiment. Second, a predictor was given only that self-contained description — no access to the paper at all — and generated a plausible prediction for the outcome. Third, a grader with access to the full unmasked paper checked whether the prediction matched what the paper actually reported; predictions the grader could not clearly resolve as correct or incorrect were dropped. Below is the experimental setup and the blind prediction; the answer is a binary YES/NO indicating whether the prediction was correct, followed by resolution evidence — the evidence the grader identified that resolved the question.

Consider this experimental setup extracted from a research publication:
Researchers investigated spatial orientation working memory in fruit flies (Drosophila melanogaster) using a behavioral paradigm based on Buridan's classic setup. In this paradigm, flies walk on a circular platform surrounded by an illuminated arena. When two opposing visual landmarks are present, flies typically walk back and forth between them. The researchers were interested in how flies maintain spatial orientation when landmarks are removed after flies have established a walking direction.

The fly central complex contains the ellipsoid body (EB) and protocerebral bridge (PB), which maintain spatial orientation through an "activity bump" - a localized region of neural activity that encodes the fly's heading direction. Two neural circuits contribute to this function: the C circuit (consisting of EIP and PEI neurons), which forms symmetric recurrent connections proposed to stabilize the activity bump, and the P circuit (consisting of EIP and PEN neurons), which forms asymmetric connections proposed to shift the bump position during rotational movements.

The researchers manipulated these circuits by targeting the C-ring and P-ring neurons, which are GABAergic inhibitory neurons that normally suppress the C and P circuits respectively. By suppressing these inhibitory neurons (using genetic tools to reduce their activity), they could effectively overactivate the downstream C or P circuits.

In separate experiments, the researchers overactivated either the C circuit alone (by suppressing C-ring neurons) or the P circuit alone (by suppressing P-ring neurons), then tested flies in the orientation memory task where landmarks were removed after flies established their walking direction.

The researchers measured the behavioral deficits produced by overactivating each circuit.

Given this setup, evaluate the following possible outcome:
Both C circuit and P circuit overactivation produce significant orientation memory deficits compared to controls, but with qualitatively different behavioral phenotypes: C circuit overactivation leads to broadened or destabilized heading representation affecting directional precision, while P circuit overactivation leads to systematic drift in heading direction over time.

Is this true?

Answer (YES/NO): NO